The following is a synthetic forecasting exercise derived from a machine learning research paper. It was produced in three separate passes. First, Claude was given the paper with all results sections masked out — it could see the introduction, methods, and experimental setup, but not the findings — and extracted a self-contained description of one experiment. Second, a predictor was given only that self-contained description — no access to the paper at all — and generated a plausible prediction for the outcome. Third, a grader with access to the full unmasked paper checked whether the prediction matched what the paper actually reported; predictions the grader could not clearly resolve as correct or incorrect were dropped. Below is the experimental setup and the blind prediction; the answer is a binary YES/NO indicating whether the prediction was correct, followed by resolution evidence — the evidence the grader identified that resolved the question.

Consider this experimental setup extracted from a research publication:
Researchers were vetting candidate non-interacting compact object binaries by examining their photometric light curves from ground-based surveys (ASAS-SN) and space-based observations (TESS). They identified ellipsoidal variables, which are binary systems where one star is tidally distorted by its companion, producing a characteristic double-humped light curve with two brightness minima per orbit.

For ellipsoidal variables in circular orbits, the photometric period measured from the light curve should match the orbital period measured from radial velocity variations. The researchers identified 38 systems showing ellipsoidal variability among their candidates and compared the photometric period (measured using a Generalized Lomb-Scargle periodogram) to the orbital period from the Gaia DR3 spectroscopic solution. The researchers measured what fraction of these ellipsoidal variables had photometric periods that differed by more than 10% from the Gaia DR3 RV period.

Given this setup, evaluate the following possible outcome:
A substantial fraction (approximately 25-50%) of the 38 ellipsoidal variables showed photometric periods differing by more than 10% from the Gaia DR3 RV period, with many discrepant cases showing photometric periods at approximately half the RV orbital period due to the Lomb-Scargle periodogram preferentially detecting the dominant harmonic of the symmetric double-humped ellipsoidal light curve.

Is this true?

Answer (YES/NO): NO